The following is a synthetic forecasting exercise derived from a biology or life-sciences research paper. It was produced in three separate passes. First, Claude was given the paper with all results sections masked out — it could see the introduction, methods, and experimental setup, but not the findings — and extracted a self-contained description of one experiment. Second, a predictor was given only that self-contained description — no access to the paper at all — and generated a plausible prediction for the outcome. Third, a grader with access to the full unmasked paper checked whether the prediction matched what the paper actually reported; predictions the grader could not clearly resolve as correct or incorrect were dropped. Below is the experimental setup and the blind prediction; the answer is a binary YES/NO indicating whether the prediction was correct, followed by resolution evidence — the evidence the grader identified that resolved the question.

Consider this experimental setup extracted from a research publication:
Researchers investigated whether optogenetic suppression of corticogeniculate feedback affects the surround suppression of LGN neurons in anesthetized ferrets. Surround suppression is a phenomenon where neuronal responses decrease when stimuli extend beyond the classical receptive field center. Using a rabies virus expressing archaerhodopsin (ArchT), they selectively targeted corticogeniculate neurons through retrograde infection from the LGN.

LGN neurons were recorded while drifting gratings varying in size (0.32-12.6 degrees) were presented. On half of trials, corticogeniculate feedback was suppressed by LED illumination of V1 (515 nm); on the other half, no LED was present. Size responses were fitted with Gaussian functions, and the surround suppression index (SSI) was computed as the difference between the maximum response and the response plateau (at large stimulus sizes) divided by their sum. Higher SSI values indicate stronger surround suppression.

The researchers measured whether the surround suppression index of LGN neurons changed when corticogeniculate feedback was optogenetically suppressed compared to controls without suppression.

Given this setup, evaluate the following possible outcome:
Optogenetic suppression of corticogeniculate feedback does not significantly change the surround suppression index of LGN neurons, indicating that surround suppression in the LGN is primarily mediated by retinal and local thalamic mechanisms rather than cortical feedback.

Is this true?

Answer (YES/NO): YES